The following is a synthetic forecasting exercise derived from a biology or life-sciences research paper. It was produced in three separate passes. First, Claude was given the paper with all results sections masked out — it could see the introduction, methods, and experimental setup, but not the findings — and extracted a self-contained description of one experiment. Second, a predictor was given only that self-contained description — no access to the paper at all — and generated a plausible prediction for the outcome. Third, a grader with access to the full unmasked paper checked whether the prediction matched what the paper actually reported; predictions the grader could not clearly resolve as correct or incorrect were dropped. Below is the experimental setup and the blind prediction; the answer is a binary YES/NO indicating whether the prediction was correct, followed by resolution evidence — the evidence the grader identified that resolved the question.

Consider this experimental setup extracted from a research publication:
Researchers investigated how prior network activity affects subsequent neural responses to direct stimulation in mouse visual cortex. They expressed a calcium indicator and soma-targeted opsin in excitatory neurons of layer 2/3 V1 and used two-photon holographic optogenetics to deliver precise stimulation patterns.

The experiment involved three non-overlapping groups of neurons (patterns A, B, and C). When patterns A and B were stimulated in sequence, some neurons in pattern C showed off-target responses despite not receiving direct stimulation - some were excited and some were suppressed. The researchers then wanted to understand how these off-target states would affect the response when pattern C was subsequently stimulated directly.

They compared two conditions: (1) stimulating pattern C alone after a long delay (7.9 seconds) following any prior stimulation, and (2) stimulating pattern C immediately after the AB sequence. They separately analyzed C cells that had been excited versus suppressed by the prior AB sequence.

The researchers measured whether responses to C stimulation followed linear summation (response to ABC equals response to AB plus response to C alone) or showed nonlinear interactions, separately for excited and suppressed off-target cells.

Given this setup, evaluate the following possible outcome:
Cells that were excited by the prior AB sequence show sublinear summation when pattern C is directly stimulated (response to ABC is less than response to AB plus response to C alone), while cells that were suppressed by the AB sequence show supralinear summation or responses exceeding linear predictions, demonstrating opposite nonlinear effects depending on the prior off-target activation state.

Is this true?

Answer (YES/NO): NO